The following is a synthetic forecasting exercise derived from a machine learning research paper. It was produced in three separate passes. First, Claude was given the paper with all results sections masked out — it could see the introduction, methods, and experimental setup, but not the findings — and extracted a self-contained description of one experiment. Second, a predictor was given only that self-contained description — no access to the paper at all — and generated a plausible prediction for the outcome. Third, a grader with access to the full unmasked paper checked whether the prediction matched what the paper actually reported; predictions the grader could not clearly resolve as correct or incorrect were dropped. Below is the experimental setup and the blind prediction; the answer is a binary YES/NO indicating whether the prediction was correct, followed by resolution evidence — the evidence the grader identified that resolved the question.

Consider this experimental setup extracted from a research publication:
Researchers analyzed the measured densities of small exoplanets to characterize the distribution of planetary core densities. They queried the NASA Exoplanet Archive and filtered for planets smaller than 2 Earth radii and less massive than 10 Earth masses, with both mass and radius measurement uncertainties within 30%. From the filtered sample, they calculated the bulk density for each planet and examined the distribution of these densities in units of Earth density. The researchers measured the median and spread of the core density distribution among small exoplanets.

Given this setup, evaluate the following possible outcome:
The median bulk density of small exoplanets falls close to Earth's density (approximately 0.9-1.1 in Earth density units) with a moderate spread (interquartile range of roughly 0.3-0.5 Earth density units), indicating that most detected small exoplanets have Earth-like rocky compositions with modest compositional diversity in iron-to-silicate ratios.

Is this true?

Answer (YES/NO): NO